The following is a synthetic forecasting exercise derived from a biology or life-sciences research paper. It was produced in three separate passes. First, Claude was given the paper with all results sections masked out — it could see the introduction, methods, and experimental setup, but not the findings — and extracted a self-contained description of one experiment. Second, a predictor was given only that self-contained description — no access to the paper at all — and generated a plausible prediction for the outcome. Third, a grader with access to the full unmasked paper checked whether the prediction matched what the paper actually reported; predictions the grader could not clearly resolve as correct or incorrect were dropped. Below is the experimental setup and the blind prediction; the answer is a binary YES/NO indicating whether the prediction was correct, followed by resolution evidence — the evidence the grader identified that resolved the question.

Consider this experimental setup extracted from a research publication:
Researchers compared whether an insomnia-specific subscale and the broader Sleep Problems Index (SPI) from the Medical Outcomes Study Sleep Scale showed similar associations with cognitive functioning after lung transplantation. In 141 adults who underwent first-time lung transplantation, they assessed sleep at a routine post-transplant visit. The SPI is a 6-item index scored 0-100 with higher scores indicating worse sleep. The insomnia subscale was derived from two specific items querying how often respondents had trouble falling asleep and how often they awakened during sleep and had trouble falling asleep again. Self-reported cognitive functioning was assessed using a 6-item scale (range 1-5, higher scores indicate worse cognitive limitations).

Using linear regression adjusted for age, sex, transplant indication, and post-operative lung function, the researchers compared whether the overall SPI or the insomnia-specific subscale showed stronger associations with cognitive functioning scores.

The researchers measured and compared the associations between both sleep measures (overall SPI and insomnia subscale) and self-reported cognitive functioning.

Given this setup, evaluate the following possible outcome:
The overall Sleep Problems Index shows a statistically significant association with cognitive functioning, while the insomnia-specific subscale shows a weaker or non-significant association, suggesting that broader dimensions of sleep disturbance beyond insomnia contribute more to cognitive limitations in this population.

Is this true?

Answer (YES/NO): NO